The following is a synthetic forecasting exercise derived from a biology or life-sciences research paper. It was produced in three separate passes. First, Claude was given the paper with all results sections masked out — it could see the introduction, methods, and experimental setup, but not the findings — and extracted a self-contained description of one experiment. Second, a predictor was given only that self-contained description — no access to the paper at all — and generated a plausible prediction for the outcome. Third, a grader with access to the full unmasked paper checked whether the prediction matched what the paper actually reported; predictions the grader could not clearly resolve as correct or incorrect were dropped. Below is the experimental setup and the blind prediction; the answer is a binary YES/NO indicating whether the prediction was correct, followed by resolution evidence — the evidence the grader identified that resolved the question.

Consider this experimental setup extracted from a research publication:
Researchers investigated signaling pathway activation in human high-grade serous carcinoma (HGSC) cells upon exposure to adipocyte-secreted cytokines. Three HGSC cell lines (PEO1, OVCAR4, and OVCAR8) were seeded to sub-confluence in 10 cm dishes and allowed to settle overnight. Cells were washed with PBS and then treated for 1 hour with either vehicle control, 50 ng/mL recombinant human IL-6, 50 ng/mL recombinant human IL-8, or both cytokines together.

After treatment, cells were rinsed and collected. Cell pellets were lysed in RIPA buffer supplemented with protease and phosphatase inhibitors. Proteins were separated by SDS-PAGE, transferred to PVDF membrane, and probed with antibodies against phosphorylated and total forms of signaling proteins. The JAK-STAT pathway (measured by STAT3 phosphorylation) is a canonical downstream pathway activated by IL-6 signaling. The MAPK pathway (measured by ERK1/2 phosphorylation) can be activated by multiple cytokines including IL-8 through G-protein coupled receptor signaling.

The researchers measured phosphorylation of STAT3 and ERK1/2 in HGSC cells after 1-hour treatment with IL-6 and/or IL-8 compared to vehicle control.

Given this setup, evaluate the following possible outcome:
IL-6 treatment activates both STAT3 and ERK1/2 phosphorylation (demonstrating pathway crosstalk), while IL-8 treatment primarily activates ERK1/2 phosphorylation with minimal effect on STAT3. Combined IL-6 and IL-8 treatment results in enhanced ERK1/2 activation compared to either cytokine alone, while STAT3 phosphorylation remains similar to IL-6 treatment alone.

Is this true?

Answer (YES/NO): NO